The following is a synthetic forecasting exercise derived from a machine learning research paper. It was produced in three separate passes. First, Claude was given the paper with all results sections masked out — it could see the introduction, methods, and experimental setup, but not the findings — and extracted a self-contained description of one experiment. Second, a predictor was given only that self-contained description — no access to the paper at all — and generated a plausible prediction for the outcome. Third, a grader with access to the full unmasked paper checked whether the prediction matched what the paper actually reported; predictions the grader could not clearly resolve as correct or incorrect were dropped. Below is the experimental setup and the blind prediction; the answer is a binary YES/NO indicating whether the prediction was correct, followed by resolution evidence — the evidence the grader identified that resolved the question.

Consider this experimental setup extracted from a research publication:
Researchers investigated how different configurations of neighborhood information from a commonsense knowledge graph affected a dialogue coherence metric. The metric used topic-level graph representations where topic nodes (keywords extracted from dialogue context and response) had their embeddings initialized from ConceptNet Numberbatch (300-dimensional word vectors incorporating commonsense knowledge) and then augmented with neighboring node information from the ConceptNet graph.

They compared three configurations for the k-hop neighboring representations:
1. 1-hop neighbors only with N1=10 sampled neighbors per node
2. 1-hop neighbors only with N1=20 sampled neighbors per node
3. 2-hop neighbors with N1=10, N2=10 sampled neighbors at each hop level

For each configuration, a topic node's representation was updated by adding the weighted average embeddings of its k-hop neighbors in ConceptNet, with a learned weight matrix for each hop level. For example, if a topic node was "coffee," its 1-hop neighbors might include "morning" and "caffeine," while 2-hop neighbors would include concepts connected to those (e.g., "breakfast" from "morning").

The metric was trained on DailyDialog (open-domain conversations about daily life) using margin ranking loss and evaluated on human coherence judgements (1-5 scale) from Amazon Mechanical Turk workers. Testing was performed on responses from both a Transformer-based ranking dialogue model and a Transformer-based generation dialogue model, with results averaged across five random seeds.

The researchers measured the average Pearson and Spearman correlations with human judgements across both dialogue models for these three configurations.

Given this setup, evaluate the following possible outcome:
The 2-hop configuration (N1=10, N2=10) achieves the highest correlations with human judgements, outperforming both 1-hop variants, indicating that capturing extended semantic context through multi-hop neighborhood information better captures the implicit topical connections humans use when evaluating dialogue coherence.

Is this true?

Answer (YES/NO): YES